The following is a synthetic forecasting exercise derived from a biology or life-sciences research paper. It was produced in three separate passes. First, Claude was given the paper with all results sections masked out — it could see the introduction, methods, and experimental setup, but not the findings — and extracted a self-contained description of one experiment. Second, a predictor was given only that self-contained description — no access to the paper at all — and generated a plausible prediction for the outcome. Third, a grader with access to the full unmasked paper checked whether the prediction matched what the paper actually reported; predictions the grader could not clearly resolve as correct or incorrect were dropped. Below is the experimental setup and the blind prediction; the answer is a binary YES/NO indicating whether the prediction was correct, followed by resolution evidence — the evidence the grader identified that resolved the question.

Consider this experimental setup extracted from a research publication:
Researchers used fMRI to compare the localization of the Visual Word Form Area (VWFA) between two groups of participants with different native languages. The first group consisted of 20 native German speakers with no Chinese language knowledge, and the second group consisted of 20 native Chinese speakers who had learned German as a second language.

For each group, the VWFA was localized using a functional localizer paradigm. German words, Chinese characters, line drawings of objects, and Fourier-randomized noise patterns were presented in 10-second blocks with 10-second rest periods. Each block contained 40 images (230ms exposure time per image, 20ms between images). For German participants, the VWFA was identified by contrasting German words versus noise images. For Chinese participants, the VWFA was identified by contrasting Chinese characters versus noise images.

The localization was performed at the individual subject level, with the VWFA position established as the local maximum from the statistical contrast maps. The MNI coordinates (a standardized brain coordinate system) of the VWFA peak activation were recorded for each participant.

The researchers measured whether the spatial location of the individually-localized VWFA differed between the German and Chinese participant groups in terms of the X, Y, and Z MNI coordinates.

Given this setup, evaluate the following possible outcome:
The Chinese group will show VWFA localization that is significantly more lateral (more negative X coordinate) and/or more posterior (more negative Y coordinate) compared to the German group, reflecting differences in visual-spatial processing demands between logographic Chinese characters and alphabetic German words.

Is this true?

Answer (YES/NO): NO